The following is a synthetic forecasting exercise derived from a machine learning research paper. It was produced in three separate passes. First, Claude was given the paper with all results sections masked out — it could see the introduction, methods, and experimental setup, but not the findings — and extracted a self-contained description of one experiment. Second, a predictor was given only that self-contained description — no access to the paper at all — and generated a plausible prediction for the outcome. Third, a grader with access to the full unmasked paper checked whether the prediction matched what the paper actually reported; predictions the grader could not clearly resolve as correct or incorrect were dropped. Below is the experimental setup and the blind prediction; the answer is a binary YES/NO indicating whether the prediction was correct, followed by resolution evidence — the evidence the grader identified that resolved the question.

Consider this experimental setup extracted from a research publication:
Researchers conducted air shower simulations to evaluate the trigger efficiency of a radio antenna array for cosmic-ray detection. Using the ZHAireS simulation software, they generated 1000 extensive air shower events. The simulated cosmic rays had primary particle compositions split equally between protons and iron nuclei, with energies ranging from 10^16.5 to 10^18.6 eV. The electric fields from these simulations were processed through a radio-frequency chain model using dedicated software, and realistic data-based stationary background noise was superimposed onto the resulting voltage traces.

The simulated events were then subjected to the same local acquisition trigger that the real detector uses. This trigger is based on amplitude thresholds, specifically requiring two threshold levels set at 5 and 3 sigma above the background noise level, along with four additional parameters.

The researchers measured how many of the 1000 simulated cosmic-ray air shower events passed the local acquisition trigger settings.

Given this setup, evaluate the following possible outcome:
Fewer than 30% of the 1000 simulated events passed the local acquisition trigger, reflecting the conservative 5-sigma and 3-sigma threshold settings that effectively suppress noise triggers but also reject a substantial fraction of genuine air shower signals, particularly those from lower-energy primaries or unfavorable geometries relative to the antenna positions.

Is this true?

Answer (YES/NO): NO